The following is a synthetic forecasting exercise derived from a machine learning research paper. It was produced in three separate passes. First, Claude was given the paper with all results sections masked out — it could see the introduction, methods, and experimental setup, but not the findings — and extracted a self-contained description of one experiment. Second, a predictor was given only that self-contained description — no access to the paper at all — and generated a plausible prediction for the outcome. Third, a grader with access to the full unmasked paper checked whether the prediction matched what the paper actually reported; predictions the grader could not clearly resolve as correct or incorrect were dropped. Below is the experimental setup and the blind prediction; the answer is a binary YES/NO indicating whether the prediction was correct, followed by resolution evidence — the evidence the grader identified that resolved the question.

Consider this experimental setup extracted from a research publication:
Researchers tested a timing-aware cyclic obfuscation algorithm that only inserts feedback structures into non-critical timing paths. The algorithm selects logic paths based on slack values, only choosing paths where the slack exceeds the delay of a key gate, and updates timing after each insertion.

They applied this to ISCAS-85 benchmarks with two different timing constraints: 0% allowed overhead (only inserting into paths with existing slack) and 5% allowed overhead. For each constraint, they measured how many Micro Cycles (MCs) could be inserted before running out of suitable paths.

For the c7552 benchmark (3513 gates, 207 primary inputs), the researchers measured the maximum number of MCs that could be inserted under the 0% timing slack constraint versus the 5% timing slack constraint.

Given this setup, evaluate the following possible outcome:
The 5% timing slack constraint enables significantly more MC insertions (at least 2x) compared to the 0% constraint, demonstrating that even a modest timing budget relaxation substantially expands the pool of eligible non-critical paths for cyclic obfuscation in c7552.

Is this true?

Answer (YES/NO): NO